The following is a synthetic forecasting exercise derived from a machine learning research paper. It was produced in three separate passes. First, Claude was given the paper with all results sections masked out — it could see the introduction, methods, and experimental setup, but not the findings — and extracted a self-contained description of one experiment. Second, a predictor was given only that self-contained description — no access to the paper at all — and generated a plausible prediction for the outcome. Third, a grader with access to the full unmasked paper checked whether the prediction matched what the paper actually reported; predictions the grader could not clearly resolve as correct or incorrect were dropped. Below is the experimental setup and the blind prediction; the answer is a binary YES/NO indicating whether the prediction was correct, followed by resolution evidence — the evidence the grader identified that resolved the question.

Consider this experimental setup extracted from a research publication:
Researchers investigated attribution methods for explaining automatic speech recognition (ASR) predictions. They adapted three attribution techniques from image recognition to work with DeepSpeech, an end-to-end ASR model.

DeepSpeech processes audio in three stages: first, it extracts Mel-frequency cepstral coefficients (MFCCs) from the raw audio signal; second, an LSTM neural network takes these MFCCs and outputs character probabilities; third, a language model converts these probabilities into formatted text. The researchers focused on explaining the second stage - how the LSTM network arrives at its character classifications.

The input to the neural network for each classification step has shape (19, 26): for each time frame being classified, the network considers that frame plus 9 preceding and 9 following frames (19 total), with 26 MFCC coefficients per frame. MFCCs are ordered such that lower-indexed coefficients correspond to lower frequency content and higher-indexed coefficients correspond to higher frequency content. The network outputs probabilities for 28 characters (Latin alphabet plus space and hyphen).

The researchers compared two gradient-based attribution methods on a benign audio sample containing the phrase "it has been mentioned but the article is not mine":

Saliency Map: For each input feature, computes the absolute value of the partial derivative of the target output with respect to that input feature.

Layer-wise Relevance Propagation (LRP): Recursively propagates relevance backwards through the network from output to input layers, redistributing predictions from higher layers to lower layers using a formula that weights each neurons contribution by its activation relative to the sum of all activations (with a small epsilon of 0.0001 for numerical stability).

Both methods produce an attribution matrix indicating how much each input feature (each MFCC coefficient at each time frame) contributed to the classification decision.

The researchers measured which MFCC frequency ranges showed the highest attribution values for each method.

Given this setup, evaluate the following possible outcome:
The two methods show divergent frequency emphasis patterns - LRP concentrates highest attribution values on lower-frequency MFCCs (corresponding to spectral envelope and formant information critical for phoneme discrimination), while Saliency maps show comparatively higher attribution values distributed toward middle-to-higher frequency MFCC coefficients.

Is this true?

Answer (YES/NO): NO